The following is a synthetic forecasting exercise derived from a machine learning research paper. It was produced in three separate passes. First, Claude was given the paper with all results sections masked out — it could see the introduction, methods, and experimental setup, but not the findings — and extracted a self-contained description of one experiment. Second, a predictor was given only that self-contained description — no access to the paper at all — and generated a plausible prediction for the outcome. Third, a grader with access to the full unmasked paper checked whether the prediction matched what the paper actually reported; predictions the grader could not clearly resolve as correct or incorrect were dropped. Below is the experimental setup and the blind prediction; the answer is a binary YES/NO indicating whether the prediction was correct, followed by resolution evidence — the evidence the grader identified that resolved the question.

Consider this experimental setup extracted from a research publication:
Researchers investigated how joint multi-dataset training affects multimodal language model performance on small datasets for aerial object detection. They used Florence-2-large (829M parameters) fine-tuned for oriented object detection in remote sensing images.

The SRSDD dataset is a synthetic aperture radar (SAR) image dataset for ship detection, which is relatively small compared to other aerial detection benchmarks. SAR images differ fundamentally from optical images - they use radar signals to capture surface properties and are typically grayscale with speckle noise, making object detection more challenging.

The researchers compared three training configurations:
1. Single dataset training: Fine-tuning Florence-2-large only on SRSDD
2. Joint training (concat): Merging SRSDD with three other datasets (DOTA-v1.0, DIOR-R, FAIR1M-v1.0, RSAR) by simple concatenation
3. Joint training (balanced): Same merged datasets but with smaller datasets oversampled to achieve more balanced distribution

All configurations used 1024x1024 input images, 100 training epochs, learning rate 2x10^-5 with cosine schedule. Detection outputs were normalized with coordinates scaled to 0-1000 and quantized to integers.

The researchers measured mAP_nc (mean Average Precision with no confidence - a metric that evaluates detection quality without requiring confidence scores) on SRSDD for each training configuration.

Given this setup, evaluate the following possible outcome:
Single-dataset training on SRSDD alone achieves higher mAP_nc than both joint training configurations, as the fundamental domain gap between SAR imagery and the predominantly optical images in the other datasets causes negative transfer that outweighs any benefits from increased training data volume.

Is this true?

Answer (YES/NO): NO